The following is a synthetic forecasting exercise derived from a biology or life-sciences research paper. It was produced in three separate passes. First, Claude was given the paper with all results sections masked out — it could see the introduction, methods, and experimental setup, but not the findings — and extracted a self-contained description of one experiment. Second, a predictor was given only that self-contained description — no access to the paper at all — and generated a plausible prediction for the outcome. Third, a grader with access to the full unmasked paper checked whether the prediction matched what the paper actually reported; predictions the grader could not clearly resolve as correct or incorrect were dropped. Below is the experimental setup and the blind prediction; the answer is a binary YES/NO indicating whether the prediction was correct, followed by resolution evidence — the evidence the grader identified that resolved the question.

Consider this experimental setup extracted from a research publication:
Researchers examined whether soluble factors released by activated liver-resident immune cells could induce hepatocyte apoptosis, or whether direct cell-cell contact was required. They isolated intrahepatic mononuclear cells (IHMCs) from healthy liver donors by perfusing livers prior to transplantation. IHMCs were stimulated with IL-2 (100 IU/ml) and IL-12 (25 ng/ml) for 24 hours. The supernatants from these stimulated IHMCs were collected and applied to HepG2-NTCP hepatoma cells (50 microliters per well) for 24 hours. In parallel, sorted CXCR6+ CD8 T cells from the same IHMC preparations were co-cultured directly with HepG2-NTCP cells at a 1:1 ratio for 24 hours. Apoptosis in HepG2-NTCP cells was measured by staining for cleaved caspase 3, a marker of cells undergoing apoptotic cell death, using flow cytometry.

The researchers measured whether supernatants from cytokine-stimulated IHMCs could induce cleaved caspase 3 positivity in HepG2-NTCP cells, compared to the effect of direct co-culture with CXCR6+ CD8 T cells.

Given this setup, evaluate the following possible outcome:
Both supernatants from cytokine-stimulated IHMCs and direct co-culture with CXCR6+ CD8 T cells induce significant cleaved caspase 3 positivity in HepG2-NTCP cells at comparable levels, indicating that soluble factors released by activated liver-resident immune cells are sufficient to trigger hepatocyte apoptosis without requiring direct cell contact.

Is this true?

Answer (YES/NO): NO